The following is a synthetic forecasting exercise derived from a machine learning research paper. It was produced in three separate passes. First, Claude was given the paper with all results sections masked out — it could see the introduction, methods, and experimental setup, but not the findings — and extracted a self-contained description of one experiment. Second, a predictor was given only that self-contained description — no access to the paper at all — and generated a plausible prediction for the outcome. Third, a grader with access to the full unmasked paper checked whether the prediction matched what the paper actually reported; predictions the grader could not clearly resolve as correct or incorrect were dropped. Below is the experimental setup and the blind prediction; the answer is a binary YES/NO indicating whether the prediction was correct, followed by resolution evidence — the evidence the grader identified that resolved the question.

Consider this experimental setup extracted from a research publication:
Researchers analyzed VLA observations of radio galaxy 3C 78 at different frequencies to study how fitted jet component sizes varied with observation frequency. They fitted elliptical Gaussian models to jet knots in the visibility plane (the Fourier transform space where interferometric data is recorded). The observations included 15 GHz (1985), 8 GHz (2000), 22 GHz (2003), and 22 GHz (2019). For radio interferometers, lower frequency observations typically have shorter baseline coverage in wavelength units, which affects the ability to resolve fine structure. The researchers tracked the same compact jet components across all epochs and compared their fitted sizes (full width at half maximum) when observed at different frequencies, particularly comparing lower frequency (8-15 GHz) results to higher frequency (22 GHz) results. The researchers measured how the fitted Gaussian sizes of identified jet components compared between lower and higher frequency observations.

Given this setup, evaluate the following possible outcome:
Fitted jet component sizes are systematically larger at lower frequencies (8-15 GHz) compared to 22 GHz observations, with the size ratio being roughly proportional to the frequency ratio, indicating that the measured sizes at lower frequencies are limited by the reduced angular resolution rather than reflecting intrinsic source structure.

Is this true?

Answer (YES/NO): NO